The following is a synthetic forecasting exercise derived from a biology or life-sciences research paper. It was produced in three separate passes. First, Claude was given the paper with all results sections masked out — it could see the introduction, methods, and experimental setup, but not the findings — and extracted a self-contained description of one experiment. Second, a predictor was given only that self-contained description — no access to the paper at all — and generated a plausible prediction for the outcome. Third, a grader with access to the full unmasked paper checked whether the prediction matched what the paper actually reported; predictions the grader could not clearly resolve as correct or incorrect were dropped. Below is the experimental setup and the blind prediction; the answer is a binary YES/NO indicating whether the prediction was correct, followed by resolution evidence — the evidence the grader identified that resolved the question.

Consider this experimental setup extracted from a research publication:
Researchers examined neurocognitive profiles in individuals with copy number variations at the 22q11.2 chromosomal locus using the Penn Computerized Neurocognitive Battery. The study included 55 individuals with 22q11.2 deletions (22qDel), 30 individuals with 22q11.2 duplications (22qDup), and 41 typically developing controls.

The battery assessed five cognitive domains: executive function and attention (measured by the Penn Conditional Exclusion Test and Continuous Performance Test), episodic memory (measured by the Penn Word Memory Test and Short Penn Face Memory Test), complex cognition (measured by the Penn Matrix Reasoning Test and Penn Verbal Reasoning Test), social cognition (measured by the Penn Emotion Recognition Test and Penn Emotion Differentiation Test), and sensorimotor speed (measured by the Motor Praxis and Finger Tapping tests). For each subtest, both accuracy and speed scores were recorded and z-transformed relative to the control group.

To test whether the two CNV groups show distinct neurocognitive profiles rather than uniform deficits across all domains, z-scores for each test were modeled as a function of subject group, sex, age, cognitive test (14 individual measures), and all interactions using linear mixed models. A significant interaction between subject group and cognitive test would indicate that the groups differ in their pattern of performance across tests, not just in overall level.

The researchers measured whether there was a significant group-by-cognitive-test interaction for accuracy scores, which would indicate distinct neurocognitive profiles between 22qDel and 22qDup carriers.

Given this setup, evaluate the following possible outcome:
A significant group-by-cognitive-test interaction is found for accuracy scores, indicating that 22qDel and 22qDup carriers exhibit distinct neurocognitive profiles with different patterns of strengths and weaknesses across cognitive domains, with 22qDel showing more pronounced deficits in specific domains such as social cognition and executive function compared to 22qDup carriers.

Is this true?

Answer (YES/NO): NO